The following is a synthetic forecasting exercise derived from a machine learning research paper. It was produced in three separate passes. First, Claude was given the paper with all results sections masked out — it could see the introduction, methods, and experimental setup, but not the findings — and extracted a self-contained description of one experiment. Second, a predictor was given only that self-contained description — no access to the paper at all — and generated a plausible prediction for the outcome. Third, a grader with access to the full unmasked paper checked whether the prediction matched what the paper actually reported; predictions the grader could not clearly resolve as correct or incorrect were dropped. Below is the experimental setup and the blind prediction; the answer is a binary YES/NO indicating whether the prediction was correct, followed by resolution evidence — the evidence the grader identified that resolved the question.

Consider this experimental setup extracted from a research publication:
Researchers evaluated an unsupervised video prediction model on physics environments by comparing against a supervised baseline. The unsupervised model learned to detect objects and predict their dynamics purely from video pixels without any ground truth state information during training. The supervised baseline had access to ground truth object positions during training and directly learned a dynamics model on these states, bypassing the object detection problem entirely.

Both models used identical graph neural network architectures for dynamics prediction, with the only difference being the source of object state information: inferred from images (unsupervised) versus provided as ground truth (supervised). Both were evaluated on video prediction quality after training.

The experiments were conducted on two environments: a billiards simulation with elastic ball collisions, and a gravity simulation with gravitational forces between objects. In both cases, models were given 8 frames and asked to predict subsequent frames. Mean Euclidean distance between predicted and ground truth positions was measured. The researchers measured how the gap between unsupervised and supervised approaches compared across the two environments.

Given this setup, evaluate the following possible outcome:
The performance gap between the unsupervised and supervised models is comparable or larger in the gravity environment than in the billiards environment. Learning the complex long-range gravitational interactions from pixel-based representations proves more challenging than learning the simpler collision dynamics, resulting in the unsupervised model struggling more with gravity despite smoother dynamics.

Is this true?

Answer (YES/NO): YES